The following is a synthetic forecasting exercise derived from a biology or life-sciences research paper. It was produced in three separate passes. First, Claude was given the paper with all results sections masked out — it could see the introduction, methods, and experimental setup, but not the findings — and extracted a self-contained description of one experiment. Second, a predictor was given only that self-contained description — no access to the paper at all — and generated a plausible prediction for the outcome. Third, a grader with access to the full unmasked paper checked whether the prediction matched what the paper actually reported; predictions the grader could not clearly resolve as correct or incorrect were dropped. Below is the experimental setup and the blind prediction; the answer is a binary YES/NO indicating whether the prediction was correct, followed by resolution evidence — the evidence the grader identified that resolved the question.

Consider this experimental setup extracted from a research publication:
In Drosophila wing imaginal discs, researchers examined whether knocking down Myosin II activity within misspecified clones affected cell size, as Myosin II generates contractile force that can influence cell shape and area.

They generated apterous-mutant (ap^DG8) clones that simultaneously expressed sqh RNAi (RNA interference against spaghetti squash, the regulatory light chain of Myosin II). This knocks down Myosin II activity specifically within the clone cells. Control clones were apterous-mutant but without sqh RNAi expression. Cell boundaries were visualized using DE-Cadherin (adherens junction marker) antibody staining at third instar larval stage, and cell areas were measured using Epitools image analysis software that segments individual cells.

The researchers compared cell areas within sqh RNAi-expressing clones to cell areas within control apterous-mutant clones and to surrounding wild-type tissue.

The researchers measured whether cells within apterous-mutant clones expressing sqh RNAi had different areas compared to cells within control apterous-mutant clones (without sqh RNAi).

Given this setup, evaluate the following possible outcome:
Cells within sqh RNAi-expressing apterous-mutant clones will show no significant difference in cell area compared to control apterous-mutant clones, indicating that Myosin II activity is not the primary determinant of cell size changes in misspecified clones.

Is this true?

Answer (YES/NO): YES